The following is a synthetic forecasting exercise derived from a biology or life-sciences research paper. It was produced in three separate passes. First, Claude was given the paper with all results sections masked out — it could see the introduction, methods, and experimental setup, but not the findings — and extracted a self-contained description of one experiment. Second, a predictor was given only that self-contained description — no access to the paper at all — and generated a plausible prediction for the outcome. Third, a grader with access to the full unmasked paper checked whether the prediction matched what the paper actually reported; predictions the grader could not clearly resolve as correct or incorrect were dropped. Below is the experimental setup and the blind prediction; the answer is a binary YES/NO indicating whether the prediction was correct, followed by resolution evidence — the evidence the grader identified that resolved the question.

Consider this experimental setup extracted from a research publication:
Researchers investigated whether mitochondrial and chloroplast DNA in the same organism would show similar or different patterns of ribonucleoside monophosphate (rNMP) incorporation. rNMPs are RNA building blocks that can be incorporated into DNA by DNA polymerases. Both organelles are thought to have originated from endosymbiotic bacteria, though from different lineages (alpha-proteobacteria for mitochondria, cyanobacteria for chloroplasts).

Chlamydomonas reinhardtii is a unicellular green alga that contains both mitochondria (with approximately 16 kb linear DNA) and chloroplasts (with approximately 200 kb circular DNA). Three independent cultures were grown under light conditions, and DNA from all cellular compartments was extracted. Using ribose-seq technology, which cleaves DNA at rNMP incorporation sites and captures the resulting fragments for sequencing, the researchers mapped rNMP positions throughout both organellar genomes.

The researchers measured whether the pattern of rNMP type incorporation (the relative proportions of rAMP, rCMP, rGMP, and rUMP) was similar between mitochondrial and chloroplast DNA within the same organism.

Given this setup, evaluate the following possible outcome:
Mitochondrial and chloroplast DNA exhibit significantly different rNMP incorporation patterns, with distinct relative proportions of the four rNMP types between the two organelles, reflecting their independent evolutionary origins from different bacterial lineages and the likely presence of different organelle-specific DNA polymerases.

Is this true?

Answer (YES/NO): NO